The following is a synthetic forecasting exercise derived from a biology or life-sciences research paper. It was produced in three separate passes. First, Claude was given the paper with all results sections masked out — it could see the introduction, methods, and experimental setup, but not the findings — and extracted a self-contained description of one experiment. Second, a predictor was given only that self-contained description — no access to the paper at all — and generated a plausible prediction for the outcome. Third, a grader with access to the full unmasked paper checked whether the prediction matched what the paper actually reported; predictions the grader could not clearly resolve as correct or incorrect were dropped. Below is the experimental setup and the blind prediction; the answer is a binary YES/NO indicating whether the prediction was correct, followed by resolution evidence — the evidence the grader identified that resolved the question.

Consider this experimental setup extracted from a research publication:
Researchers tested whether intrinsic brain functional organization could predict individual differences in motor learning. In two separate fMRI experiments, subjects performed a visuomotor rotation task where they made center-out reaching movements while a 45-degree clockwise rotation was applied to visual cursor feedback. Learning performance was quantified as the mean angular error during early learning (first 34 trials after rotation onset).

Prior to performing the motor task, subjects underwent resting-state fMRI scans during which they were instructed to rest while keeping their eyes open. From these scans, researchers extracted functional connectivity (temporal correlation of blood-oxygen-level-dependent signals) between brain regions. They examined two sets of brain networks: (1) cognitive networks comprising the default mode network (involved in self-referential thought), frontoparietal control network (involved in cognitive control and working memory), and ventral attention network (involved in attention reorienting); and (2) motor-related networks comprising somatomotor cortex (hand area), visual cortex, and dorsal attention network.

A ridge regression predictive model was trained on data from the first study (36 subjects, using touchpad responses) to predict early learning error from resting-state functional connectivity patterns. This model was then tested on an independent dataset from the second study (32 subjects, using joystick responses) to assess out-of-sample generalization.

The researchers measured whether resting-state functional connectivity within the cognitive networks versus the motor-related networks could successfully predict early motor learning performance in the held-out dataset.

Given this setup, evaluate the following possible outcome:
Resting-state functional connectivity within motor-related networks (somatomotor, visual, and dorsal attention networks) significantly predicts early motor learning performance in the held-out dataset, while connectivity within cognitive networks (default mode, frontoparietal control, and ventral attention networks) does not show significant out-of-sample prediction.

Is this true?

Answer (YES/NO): NO